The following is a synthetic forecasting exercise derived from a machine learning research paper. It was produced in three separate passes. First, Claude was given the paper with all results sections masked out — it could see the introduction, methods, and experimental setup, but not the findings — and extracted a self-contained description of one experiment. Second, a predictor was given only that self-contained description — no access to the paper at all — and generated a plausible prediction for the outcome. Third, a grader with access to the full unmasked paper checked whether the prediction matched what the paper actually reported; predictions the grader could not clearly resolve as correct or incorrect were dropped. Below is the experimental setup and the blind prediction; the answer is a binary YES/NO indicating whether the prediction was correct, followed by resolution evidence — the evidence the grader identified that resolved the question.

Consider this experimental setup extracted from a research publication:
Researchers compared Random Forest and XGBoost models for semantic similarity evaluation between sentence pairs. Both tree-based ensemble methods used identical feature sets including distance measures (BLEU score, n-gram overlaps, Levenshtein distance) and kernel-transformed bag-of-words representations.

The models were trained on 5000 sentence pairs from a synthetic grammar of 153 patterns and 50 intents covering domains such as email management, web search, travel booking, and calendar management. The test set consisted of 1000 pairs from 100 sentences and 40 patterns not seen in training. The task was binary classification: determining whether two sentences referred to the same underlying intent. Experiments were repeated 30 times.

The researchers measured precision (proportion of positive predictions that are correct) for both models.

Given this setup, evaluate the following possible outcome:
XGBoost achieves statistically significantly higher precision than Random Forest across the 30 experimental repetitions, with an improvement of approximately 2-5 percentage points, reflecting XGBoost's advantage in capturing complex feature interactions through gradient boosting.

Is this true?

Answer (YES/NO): NO